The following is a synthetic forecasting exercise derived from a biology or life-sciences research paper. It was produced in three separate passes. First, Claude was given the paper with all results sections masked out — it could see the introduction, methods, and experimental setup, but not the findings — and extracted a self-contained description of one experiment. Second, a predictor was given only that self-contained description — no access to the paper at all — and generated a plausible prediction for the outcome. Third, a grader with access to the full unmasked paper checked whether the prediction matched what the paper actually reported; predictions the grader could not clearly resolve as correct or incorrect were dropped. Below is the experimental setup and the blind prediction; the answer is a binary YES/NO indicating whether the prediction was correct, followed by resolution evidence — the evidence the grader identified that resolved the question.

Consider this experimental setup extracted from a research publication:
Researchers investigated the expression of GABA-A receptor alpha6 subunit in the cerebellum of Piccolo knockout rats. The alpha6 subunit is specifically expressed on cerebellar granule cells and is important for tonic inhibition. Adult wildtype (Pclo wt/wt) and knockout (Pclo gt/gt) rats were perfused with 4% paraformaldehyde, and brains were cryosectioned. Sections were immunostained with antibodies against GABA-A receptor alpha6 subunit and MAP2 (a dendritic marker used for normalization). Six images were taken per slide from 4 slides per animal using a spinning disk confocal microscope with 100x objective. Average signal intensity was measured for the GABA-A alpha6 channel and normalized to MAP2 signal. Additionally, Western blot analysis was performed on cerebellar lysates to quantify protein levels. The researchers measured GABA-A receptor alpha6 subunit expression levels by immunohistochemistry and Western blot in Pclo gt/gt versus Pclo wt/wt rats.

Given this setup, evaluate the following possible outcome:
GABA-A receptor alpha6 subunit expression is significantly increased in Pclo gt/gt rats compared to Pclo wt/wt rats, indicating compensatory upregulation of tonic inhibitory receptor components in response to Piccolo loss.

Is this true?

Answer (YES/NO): NO